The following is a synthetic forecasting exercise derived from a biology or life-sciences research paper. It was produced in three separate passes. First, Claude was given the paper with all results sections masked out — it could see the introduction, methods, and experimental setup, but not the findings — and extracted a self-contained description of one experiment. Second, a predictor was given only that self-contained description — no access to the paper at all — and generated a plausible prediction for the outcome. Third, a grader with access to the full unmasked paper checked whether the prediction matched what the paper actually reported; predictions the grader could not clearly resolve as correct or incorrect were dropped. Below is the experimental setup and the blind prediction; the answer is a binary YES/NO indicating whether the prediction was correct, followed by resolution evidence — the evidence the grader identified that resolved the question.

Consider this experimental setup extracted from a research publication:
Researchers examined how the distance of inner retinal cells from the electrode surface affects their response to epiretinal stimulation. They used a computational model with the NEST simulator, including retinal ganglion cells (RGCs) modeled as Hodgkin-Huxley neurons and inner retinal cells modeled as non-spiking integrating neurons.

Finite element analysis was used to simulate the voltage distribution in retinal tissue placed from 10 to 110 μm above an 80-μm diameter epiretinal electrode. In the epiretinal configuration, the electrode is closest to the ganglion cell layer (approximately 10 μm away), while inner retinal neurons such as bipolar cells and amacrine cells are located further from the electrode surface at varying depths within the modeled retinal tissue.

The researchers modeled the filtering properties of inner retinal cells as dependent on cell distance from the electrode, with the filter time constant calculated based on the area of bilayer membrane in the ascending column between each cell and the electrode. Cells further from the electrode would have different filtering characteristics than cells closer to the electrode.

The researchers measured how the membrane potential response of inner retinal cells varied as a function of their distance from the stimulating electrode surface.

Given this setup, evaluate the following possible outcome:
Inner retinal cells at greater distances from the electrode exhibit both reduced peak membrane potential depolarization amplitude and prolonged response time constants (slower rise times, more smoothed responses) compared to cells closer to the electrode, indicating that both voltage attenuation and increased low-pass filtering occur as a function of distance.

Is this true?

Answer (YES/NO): YES